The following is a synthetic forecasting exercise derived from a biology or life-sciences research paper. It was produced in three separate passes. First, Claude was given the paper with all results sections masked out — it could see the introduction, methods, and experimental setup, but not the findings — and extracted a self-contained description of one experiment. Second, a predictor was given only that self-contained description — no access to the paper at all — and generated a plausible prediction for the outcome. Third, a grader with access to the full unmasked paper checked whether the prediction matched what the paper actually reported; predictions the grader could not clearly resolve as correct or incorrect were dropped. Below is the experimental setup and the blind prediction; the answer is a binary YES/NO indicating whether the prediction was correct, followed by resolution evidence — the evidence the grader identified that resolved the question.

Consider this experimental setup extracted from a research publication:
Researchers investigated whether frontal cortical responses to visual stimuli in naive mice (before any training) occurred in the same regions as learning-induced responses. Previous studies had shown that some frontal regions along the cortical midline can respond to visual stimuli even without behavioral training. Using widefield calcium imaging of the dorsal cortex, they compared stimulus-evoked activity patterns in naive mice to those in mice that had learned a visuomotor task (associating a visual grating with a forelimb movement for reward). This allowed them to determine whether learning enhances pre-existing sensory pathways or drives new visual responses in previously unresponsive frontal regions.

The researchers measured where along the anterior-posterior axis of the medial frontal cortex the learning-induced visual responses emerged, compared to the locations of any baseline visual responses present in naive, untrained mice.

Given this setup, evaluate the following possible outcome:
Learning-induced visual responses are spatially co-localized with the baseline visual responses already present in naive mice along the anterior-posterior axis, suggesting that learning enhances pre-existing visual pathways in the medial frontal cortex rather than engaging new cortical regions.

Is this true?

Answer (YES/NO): NO